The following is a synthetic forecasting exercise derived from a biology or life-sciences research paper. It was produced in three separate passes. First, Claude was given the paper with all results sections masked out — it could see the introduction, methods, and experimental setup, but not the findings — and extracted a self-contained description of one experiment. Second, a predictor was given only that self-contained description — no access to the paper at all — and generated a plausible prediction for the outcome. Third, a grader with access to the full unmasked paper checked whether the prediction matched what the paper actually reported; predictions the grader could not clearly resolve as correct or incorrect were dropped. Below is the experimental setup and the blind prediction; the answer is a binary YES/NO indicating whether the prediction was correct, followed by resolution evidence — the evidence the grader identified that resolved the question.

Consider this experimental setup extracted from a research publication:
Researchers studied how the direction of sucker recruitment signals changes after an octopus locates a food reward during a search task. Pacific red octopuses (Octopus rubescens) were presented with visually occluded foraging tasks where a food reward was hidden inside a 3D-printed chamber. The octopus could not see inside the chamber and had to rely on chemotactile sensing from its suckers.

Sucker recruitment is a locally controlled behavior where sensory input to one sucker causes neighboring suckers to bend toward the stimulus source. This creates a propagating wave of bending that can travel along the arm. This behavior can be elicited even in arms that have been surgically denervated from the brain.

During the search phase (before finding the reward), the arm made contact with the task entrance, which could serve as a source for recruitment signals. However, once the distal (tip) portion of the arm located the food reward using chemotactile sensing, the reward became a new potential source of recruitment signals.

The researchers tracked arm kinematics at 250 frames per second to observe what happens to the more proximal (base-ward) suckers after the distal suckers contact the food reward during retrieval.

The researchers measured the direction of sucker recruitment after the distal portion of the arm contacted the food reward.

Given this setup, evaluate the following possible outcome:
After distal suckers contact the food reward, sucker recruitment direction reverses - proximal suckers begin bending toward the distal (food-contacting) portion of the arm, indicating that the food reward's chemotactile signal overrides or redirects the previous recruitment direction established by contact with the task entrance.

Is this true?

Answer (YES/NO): YES